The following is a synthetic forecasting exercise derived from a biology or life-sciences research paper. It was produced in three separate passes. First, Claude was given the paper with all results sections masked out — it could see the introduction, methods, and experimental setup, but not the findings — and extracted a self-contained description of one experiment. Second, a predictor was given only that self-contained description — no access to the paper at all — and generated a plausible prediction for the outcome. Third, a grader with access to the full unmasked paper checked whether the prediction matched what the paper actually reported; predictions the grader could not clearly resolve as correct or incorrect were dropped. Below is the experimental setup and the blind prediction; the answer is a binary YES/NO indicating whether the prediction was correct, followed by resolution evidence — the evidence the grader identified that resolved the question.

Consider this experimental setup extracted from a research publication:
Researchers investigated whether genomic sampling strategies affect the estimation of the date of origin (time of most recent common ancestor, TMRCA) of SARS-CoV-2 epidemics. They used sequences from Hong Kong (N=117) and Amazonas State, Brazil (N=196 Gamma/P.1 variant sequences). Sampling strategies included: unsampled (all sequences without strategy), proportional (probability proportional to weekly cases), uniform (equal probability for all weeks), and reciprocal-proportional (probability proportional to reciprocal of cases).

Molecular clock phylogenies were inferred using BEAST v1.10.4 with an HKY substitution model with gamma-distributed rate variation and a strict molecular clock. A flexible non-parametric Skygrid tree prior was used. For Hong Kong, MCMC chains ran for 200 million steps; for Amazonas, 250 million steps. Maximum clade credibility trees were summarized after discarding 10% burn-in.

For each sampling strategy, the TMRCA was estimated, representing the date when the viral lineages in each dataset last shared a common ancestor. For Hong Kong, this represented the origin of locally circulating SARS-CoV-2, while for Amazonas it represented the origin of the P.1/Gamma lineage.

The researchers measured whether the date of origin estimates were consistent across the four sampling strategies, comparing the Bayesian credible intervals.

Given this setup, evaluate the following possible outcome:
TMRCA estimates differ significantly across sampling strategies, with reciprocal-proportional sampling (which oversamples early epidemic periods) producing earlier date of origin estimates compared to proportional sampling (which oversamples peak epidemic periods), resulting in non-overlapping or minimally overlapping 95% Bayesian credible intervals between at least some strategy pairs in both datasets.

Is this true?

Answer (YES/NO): NO